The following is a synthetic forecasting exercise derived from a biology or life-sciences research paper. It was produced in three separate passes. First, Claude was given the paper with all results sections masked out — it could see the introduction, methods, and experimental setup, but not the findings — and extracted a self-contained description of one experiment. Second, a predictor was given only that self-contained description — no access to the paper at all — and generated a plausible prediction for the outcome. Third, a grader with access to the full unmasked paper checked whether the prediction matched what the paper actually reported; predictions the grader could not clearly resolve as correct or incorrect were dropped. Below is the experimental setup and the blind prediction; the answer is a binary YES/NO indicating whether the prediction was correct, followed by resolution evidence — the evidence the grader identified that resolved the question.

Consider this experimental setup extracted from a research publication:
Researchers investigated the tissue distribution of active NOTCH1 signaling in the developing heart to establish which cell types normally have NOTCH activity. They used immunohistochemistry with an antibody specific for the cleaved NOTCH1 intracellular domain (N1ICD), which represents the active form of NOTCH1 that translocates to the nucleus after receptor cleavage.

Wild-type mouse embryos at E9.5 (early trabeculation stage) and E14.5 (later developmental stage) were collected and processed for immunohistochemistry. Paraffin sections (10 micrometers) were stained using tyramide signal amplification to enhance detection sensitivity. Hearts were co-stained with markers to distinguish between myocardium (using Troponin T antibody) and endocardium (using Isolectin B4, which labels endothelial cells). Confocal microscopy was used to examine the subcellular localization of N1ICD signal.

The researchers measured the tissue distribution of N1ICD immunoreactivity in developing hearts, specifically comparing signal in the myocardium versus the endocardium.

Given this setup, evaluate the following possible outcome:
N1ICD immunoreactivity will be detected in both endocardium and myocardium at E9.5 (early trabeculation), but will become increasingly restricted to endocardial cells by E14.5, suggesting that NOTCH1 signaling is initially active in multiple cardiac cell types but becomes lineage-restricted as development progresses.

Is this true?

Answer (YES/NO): NO